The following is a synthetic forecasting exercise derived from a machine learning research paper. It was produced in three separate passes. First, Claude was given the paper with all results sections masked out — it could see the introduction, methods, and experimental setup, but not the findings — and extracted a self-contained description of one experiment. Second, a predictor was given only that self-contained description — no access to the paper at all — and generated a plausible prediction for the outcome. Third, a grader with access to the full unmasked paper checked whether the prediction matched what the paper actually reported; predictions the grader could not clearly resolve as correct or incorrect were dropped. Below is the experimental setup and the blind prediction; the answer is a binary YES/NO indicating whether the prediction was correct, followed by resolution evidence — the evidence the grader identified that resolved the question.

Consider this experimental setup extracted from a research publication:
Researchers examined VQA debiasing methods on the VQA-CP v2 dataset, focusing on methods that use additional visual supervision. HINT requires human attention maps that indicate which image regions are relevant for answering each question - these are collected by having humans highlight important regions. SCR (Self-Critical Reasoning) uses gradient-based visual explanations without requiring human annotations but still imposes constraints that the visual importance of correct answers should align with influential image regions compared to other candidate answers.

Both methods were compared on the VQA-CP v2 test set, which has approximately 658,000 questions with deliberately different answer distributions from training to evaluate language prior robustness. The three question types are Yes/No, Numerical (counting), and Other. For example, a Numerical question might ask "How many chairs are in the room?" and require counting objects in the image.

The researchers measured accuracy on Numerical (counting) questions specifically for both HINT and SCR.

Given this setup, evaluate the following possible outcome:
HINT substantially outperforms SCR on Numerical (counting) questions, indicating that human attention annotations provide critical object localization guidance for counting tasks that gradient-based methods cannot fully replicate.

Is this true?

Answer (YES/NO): NO